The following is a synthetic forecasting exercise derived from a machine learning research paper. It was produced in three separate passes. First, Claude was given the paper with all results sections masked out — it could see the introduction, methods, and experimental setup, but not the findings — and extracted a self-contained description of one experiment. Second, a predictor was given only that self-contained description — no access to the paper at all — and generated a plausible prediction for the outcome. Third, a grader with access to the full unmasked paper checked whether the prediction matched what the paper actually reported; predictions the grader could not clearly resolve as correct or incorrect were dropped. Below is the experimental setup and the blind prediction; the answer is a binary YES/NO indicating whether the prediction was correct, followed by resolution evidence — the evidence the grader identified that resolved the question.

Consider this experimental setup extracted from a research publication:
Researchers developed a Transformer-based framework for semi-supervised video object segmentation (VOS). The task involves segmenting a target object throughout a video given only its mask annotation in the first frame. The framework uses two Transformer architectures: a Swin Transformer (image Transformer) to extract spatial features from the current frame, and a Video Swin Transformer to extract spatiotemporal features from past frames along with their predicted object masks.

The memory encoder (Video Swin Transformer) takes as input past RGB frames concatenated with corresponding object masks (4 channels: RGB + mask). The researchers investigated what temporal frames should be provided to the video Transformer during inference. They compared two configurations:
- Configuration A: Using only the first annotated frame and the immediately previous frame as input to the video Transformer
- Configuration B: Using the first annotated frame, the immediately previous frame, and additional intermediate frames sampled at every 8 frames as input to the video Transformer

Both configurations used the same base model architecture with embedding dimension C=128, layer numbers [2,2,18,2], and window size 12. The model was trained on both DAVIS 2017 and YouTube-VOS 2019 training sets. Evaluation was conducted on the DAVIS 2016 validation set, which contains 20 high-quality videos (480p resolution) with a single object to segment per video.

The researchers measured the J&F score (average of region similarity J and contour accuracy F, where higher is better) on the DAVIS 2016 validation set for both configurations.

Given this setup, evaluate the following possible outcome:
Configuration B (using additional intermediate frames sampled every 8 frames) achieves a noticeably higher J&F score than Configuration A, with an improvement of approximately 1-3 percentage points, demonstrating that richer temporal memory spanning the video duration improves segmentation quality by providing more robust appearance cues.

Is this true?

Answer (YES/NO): NO